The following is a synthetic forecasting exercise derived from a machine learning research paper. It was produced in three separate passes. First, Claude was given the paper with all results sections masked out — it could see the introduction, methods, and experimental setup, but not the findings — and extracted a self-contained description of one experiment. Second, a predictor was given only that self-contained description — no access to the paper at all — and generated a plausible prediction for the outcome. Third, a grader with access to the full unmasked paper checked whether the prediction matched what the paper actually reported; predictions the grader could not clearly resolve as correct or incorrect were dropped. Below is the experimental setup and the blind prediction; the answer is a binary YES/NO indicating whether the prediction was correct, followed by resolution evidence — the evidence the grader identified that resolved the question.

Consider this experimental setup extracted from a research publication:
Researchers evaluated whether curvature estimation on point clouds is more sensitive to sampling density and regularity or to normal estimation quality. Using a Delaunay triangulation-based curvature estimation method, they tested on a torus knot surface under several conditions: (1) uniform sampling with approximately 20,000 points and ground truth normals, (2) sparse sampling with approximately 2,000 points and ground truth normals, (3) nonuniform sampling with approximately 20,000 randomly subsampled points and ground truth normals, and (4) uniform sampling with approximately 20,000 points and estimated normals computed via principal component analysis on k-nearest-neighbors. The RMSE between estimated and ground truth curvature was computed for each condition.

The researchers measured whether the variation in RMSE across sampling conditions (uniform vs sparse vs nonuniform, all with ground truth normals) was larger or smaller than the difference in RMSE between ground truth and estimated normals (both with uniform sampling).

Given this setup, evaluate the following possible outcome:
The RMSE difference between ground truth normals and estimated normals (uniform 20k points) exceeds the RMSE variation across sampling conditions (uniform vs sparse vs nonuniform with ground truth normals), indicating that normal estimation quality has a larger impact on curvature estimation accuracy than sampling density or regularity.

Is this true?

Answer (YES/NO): YES